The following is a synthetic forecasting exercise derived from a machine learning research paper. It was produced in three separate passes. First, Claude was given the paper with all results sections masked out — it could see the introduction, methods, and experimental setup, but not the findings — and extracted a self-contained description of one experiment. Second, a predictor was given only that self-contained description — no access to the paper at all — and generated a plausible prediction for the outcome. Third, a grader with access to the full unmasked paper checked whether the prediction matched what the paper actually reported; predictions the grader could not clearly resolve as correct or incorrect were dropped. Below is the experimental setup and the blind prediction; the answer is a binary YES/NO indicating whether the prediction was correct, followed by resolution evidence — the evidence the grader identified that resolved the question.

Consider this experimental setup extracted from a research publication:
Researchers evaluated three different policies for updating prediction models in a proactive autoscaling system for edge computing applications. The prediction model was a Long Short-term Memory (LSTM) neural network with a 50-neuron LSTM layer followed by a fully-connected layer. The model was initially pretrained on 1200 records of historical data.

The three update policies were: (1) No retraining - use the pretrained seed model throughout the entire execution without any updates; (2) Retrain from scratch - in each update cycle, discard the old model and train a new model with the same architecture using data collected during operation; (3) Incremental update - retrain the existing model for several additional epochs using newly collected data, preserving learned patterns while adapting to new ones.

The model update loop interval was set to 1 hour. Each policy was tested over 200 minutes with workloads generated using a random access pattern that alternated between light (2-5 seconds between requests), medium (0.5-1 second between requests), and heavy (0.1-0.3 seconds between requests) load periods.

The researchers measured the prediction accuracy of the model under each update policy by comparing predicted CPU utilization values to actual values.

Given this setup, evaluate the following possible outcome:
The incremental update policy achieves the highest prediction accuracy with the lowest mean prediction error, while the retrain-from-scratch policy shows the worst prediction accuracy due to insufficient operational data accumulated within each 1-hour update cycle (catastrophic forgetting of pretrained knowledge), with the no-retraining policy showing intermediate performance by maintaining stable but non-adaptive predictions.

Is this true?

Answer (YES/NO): NO